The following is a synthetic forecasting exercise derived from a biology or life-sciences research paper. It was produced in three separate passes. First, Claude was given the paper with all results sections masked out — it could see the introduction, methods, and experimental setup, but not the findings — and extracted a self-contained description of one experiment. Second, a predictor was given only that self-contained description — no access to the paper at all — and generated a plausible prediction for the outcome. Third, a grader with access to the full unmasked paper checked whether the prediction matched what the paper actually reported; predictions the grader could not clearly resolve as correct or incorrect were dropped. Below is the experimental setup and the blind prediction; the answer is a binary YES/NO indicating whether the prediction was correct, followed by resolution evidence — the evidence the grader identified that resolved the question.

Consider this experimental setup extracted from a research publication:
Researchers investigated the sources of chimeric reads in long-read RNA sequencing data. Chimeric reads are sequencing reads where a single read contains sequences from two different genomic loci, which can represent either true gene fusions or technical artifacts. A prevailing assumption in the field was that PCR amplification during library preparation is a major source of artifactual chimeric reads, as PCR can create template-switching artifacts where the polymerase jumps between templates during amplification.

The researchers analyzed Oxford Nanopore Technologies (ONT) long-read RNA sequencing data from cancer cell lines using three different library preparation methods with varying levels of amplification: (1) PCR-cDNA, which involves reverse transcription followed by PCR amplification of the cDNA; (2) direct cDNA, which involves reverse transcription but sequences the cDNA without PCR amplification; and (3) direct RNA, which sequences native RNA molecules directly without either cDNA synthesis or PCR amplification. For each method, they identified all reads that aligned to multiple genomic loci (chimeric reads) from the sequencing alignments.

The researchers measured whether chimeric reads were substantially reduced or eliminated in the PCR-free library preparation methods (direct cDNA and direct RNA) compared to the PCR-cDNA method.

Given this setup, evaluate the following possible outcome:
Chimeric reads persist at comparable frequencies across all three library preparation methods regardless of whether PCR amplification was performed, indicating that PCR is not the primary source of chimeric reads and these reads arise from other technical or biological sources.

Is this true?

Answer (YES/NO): NO